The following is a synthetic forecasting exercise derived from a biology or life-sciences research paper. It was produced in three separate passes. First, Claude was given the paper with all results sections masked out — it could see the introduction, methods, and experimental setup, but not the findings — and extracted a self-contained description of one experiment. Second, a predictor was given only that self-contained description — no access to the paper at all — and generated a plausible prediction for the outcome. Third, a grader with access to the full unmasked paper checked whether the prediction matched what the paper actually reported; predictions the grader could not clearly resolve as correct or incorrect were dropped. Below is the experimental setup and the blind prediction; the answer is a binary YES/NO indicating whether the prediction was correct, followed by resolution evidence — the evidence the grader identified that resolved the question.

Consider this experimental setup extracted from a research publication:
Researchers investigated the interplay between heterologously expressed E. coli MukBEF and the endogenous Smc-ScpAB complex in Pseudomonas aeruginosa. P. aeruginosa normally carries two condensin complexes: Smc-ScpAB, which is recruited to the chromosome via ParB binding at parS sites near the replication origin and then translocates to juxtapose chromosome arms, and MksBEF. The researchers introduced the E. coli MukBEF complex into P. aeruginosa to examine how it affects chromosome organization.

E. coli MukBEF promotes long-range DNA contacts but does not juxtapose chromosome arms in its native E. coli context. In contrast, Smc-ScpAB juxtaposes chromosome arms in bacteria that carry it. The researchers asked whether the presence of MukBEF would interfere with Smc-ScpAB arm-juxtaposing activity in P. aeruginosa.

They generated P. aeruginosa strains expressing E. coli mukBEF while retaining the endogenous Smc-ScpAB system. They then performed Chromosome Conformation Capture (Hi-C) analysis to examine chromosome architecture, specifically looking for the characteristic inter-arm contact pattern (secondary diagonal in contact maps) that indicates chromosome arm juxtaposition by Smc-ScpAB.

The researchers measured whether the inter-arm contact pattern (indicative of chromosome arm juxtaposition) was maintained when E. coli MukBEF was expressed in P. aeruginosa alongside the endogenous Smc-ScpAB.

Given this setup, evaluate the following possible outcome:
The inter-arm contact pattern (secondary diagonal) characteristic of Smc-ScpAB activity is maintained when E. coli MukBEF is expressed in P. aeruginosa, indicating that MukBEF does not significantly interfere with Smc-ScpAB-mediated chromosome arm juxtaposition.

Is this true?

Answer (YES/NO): NO